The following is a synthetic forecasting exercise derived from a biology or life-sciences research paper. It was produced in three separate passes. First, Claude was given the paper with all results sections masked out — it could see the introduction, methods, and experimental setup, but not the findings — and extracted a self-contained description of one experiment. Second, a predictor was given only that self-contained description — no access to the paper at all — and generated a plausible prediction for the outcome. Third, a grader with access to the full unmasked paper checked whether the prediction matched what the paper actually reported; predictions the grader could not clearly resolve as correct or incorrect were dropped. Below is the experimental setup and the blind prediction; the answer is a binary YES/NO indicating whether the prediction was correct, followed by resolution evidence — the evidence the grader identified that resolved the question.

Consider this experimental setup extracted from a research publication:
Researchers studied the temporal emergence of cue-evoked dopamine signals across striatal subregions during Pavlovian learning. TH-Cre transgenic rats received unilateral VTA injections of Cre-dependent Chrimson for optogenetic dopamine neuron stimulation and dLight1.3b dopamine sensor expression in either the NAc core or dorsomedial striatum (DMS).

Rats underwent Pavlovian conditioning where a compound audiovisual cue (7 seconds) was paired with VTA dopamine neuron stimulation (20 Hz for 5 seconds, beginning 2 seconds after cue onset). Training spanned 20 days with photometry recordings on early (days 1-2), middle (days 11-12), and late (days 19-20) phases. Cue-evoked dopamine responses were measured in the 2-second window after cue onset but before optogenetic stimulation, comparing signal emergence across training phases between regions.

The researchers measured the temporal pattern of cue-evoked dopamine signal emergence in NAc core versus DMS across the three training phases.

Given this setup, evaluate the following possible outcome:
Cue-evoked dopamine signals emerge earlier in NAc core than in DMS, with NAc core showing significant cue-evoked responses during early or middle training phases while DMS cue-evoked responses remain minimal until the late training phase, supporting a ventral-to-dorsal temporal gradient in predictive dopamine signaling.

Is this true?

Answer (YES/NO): NO